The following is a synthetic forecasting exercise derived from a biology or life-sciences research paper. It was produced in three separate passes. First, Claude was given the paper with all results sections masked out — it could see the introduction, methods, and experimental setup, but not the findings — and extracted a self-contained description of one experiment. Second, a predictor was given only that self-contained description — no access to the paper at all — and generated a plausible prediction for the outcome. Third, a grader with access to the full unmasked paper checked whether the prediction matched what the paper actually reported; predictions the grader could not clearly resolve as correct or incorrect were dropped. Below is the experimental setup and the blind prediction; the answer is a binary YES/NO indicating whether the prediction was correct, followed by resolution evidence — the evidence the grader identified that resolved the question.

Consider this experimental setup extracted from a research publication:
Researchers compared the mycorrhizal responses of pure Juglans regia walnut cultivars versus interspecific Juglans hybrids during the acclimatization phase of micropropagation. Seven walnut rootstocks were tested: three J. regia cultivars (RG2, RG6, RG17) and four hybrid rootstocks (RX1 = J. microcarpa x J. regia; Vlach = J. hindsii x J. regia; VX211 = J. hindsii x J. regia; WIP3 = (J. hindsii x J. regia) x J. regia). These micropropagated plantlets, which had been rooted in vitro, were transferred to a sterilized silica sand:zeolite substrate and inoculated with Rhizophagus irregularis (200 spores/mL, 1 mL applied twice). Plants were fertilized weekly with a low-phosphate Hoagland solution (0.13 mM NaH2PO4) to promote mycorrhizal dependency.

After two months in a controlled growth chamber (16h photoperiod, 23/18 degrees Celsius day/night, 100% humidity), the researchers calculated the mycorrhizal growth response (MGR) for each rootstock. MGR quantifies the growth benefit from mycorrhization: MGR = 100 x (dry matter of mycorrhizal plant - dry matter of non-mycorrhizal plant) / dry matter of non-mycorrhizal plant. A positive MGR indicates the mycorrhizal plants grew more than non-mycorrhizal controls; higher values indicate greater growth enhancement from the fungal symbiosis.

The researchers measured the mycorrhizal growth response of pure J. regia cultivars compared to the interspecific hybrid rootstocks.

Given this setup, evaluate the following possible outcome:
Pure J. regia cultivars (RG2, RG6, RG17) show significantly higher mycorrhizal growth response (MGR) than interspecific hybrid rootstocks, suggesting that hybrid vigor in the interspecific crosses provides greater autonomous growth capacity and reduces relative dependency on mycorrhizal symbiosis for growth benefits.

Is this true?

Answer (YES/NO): NO